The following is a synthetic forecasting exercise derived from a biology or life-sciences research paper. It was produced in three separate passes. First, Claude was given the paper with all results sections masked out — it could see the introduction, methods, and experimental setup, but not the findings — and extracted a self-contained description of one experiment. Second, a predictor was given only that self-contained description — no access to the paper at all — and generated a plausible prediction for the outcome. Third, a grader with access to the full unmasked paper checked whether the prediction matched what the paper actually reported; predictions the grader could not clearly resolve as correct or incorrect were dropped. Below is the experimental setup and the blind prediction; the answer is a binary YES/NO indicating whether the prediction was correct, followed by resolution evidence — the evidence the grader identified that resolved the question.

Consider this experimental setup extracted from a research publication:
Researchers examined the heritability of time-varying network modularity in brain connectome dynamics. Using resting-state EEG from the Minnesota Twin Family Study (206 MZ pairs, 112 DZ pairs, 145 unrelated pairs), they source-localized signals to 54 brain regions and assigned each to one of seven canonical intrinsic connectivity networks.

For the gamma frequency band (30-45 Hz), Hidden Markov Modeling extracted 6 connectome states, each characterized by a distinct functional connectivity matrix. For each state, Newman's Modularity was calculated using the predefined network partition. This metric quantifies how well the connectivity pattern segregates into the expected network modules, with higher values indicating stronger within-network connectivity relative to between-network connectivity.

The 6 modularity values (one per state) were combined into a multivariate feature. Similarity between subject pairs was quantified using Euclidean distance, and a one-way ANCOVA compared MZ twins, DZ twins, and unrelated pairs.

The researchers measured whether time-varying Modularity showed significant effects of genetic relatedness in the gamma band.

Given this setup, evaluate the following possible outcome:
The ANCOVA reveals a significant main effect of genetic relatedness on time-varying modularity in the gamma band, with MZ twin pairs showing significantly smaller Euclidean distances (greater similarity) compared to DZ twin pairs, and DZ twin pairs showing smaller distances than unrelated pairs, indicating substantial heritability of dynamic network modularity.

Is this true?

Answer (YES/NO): NO